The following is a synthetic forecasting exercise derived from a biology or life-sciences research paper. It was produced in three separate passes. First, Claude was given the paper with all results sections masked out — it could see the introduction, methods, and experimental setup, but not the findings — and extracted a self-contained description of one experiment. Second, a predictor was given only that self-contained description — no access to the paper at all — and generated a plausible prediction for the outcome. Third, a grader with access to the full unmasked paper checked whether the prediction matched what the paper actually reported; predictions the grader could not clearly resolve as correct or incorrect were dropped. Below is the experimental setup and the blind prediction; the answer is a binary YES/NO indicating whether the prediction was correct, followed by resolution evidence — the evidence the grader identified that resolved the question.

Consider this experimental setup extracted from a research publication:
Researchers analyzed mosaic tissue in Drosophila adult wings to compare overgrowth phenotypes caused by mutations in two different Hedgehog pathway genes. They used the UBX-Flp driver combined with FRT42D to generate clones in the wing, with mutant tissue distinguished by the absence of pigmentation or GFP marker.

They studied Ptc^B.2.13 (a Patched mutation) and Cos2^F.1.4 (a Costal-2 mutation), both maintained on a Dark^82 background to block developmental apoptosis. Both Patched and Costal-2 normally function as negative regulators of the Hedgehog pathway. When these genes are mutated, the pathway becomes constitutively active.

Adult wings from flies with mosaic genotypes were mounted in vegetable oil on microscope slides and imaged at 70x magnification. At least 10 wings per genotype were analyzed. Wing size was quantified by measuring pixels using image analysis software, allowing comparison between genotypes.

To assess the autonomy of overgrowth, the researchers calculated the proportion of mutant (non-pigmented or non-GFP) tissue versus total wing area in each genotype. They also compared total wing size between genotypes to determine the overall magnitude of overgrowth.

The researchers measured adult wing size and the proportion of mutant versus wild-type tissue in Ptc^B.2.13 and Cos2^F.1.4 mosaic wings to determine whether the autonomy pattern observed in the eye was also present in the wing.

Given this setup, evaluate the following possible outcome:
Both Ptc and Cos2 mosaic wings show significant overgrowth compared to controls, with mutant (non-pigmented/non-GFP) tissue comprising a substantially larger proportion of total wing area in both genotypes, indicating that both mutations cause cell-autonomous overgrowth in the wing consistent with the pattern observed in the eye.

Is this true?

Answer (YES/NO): NO